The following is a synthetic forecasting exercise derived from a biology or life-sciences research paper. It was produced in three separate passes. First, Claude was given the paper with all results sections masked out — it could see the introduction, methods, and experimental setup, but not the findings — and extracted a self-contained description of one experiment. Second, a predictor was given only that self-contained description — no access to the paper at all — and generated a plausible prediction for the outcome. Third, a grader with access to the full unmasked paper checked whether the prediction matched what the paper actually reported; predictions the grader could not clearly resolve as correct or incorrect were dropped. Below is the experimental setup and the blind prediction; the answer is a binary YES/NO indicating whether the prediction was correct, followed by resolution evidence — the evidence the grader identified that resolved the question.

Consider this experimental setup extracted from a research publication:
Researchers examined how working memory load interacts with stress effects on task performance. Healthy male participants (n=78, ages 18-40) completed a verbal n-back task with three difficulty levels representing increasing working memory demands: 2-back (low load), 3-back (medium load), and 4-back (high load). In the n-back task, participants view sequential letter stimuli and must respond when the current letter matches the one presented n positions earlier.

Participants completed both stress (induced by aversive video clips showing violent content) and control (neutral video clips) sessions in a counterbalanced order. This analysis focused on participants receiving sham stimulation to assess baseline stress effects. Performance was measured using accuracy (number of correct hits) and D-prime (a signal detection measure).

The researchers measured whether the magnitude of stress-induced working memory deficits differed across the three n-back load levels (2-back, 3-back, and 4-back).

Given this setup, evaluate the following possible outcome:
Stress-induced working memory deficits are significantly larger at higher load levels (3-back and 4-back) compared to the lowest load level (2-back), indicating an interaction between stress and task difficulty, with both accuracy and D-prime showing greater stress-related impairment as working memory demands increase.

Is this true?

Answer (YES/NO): NO